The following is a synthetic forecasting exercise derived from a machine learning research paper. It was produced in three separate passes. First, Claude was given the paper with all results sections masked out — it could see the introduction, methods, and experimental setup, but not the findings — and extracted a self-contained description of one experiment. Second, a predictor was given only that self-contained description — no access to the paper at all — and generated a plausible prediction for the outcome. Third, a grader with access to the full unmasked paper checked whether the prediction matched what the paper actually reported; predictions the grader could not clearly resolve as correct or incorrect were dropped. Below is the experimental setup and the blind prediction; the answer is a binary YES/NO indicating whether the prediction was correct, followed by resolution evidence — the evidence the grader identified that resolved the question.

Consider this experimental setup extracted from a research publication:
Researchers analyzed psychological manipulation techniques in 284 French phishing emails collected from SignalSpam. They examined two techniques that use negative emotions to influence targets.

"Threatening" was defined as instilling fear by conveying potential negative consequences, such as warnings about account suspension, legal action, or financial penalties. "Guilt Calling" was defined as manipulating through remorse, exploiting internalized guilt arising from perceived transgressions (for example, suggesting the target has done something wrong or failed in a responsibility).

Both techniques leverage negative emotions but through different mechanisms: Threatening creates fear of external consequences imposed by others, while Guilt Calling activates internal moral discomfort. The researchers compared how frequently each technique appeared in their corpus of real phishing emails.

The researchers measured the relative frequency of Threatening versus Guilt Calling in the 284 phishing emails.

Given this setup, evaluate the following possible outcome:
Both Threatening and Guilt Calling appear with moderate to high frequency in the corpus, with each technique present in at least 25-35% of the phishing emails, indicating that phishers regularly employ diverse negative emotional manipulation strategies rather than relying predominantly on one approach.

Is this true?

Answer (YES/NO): NO